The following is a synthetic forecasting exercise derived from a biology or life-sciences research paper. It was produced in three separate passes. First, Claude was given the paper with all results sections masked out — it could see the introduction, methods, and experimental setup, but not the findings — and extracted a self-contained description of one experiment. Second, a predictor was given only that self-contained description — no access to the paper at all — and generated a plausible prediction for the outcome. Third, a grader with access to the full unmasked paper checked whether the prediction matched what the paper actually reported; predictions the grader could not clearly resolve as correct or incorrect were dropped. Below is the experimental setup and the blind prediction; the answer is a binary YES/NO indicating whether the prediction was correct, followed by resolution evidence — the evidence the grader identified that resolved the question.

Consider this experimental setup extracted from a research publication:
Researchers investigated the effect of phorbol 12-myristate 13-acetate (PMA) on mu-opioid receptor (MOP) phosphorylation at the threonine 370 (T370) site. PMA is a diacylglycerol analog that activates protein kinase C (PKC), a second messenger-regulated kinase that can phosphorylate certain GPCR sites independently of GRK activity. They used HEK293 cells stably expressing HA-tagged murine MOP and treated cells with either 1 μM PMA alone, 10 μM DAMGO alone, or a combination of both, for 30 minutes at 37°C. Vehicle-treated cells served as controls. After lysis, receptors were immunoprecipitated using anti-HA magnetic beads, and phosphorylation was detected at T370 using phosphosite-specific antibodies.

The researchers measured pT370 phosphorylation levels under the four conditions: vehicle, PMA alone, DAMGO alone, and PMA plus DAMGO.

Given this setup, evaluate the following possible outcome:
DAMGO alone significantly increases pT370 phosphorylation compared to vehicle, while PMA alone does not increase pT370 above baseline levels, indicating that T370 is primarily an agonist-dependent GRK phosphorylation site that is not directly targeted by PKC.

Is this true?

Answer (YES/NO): NO